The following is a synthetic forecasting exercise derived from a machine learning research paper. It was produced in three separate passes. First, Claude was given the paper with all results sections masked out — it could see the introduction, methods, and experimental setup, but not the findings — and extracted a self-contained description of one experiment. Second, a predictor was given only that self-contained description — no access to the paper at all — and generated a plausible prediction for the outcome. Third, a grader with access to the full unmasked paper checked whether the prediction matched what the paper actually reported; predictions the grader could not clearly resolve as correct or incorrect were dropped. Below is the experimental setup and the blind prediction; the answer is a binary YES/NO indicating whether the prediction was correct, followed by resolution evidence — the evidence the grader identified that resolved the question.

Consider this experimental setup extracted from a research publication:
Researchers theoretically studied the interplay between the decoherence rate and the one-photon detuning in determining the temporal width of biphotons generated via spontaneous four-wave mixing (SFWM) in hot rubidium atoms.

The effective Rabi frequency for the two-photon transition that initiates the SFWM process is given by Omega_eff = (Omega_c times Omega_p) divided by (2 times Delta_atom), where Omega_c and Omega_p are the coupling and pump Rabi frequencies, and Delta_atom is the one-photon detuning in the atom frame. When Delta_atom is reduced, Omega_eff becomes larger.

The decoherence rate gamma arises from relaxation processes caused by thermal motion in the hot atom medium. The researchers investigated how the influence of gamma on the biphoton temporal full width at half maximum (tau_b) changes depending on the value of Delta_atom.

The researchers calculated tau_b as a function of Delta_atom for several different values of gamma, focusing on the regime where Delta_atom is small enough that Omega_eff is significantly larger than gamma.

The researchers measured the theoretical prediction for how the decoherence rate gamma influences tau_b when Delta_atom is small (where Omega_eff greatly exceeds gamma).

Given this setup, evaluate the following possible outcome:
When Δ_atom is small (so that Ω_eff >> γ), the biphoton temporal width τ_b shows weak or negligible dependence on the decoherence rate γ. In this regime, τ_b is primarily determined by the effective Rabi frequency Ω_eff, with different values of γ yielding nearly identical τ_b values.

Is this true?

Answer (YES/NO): YES